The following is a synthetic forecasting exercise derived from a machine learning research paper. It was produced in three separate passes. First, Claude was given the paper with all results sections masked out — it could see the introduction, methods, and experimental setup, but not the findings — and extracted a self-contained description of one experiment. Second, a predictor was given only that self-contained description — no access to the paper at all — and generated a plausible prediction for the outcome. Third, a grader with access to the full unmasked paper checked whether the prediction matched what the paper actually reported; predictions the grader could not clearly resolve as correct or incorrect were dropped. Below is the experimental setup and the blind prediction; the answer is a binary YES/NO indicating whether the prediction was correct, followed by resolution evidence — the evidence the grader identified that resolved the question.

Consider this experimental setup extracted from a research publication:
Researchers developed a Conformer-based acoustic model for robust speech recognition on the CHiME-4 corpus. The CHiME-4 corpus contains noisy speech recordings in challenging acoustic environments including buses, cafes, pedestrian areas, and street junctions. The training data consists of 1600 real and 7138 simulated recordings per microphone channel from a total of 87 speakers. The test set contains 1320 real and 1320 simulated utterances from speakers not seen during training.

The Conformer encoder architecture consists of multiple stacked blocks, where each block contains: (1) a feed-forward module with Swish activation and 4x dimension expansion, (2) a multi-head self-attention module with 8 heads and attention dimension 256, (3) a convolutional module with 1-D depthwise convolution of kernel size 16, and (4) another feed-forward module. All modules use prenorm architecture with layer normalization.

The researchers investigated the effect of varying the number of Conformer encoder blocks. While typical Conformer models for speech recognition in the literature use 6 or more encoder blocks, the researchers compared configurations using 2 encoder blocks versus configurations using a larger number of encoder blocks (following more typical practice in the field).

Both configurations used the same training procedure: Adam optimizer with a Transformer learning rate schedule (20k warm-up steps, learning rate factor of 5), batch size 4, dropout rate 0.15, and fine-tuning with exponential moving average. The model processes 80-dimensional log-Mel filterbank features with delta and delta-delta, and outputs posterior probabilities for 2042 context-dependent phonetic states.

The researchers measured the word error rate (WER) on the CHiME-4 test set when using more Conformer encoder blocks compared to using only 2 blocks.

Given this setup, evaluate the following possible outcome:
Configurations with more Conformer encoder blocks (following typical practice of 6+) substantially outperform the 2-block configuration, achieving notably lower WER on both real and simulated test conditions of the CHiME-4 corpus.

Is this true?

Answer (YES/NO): NO